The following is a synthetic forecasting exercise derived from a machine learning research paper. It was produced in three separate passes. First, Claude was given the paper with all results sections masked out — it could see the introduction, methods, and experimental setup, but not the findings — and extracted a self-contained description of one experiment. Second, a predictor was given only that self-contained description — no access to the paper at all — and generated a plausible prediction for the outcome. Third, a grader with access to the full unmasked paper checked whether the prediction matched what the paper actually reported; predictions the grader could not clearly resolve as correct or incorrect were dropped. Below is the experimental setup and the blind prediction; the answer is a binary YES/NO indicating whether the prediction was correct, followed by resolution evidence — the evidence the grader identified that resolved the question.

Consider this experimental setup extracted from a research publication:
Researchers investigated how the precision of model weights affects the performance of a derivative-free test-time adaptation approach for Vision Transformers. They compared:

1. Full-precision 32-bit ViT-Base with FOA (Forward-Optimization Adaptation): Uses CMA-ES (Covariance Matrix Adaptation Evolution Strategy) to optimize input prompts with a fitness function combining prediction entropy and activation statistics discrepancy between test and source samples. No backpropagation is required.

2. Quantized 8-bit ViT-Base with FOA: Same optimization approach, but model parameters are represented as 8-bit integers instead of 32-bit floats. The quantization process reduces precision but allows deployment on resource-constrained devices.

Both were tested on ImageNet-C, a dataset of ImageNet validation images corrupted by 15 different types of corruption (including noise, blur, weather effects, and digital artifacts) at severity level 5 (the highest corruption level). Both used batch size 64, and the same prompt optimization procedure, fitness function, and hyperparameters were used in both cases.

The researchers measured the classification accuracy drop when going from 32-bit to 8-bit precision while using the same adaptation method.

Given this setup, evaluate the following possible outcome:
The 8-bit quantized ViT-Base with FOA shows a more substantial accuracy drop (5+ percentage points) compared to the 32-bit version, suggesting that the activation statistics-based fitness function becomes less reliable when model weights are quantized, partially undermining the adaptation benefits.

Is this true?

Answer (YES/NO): NO